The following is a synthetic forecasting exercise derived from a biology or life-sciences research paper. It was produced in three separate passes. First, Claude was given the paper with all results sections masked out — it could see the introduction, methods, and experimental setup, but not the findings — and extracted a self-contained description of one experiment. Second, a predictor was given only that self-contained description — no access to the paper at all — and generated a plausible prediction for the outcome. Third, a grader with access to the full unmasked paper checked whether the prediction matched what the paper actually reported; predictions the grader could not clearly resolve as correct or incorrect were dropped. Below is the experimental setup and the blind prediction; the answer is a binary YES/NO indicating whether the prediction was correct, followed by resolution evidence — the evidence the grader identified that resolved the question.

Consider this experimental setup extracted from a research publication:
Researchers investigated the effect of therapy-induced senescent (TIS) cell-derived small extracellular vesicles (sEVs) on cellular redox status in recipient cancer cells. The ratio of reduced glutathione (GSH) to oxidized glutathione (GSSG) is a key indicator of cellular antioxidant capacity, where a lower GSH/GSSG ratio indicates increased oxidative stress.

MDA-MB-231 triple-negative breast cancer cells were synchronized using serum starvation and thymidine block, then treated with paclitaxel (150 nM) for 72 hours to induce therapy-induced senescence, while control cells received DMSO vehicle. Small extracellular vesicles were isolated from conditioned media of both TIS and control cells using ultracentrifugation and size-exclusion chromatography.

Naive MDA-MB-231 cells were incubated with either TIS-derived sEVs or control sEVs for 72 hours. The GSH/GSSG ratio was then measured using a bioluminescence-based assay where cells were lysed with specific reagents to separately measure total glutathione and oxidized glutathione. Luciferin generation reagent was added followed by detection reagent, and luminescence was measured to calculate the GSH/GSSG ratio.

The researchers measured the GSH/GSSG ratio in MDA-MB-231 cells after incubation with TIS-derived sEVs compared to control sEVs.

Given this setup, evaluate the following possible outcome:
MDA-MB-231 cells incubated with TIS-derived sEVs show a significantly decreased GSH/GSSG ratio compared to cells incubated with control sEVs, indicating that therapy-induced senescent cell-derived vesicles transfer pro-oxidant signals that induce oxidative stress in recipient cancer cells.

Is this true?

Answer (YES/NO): YES